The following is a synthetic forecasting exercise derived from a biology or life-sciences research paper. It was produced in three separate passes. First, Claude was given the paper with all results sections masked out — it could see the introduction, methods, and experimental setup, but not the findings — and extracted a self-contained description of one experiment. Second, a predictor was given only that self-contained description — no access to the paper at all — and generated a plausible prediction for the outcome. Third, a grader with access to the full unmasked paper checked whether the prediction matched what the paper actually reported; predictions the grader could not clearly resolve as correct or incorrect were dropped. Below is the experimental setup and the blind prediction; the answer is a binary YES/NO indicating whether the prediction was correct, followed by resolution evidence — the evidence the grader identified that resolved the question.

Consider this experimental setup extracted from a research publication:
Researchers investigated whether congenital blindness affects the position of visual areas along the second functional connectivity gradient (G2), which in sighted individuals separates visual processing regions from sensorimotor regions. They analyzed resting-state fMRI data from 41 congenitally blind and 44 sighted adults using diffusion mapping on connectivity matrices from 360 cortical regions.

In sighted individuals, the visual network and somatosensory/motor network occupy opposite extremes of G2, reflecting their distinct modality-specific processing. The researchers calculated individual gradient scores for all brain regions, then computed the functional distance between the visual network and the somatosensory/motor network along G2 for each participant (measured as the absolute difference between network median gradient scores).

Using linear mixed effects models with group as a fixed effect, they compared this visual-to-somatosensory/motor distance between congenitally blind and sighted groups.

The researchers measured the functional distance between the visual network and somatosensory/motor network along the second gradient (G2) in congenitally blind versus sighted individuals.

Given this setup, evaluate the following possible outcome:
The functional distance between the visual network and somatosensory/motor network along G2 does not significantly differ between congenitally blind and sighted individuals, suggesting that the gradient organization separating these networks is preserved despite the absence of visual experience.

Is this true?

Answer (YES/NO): NO